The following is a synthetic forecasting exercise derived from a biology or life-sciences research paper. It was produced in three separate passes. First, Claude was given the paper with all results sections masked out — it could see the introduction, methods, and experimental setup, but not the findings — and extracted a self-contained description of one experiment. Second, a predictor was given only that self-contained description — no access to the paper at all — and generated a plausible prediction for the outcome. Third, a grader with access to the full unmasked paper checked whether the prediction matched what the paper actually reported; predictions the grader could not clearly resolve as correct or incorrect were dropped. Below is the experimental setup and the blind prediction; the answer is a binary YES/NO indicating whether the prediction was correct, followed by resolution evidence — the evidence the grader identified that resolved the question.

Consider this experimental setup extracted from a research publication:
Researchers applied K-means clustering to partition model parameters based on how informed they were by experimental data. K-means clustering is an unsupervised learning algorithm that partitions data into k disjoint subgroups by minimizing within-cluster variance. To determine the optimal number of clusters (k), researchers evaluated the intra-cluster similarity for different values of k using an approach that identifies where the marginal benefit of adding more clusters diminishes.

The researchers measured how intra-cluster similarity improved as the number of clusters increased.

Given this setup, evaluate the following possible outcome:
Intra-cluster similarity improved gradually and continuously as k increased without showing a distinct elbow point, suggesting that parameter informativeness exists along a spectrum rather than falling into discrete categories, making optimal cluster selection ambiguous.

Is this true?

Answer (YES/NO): NO